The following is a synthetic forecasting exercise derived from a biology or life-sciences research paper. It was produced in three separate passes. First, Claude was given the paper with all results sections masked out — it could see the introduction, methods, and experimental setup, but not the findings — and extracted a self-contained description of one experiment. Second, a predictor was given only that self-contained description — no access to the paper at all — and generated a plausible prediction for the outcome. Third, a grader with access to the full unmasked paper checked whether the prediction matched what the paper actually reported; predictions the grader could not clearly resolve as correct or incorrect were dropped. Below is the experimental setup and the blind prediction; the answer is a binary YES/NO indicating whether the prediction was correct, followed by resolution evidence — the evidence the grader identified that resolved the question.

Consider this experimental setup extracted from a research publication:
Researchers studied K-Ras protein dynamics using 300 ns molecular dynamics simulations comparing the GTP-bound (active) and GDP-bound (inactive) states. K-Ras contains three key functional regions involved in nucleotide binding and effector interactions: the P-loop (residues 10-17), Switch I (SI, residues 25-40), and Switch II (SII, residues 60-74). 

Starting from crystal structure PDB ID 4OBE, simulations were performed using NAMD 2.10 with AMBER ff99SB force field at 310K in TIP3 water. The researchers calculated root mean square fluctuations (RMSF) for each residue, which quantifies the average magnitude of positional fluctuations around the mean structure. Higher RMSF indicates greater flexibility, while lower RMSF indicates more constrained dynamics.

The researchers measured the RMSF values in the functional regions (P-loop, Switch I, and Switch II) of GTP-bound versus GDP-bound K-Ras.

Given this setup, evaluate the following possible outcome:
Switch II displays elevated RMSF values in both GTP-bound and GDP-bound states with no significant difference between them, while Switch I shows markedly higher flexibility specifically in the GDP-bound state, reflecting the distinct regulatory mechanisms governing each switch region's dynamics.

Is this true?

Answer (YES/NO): NO